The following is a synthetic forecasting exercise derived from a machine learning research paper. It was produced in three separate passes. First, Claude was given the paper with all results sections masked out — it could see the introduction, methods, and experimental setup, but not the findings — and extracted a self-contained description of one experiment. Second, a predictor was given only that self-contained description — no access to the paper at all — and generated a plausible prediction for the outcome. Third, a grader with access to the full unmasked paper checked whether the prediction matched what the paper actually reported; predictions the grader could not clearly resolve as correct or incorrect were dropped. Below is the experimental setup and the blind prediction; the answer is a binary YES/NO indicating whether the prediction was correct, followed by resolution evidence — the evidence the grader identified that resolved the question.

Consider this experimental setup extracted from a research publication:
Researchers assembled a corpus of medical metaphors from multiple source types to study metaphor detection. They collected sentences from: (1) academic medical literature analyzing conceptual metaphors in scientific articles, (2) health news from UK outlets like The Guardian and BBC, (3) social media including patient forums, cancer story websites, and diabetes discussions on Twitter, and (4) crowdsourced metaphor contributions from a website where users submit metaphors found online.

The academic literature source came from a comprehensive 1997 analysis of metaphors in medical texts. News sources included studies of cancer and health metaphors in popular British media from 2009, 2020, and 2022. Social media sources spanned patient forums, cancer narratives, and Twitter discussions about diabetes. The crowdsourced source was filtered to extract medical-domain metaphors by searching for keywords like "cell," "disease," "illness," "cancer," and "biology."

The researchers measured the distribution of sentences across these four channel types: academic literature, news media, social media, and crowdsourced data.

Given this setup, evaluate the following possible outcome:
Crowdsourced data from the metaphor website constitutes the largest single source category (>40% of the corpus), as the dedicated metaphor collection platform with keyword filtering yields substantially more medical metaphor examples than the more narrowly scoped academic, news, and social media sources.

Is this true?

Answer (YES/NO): NO